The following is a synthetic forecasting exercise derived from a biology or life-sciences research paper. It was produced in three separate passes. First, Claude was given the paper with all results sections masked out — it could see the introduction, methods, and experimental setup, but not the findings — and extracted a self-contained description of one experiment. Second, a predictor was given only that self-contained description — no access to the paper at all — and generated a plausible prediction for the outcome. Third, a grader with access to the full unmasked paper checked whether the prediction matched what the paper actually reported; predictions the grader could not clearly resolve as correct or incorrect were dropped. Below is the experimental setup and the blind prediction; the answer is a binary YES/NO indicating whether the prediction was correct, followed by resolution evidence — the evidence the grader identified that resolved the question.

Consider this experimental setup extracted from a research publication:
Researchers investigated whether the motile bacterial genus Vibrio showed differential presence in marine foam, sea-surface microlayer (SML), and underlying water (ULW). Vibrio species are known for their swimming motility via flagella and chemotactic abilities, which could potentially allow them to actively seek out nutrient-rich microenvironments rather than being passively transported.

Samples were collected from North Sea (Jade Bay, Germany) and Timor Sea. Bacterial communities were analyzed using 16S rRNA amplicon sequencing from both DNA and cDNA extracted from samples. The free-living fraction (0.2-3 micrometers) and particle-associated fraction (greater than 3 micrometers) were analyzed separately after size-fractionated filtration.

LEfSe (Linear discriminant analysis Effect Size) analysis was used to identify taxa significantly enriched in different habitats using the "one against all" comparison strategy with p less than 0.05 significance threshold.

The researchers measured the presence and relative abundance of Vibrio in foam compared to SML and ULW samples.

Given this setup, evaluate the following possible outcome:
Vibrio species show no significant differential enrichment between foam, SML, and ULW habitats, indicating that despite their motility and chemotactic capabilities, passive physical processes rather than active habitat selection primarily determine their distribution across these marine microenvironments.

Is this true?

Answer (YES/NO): NO